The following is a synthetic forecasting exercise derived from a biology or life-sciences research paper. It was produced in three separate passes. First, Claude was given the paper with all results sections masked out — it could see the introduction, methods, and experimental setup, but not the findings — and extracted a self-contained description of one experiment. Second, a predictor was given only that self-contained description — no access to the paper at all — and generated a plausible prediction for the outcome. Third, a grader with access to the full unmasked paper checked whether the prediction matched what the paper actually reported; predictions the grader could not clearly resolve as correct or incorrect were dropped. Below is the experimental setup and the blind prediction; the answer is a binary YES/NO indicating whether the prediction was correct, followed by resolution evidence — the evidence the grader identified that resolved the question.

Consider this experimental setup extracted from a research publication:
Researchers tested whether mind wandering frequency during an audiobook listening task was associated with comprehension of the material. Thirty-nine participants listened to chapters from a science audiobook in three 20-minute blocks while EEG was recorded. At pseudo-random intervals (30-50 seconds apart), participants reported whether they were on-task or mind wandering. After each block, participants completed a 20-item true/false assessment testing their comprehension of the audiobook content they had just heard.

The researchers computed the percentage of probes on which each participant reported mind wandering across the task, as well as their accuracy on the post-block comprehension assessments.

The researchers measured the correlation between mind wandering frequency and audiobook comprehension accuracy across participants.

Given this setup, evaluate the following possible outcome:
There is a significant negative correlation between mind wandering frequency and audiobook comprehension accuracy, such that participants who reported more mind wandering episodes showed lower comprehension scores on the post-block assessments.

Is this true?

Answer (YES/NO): YES